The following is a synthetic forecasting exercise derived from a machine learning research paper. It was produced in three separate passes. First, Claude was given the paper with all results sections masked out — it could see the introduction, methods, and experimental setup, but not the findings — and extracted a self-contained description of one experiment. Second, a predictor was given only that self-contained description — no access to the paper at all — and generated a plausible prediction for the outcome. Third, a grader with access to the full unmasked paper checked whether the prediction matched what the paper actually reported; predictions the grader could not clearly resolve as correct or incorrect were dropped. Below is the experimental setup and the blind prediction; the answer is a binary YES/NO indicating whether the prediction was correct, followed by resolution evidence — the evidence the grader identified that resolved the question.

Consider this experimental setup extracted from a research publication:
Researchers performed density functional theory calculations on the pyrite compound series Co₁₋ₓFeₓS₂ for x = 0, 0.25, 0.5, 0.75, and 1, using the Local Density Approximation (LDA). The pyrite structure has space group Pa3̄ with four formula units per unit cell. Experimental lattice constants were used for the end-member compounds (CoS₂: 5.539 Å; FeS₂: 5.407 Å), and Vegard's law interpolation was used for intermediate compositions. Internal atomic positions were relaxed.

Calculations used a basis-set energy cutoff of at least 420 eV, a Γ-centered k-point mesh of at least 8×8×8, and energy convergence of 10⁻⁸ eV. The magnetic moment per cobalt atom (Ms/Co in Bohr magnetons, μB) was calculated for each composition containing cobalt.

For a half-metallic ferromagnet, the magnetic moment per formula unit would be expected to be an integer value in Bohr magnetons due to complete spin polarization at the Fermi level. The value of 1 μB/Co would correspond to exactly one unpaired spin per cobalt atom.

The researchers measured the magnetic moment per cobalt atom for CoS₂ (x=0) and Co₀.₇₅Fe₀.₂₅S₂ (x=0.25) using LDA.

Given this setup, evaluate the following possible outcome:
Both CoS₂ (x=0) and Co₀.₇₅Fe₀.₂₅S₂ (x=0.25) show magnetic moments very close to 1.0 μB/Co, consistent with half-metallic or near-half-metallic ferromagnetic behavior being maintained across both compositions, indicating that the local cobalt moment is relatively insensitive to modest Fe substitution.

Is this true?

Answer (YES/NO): NO